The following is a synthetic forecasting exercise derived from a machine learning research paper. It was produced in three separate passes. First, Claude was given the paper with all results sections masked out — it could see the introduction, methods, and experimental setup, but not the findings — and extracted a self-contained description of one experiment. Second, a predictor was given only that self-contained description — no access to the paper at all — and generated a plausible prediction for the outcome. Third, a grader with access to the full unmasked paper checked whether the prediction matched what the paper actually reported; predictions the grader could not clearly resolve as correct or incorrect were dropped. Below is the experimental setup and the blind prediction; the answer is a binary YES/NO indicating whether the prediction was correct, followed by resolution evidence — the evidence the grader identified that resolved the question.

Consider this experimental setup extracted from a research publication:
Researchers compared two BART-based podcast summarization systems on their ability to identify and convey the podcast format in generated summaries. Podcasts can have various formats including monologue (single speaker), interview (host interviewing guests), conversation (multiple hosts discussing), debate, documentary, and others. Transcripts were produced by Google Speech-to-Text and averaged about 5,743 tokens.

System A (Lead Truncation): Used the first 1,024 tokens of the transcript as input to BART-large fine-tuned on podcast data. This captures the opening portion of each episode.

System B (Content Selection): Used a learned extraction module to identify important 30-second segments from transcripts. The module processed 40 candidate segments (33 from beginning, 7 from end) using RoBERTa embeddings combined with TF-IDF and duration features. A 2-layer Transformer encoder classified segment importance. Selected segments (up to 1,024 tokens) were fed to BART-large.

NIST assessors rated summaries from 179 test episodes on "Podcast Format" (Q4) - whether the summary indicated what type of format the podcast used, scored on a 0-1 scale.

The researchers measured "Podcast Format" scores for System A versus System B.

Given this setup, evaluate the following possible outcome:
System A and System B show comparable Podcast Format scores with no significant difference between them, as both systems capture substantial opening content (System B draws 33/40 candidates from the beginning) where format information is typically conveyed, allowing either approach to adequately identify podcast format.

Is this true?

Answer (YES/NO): YES